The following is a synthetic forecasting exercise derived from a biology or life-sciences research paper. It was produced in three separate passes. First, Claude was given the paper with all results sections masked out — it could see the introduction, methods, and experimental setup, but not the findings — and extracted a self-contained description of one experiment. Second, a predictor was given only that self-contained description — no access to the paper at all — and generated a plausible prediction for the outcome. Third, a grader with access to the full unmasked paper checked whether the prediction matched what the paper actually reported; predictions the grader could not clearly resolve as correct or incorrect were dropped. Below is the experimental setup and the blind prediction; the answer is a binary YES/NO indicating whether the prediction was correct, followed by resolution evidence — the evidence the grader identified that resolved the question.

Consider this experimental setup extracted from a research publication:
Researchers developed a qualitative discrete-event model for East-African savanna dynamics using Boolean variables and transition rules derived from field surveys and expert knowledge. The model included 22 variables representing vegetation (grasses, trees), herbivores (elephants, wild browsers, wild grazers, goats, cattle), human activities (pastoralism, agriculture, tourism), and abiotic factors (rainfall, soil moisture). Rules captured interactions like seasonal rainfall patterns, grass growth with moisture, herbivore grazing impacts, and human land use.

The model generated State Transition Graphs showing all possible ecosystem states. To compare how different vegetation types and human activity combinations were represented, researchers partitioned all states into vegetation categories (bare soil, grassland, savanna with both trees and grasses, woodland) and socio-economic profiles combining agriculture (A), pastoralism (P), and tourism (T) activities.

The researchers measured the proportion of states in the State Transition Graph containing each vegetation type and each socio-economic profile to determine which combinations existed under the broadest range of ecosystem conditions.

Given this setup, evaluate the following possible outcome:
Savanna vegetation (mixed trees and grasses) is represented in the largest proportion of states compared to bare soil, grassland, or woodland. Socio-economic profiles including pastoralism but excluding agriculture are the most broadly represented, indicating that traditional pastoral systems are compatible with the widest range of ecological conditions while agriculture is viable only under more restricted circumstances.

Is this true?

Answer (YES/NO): NO